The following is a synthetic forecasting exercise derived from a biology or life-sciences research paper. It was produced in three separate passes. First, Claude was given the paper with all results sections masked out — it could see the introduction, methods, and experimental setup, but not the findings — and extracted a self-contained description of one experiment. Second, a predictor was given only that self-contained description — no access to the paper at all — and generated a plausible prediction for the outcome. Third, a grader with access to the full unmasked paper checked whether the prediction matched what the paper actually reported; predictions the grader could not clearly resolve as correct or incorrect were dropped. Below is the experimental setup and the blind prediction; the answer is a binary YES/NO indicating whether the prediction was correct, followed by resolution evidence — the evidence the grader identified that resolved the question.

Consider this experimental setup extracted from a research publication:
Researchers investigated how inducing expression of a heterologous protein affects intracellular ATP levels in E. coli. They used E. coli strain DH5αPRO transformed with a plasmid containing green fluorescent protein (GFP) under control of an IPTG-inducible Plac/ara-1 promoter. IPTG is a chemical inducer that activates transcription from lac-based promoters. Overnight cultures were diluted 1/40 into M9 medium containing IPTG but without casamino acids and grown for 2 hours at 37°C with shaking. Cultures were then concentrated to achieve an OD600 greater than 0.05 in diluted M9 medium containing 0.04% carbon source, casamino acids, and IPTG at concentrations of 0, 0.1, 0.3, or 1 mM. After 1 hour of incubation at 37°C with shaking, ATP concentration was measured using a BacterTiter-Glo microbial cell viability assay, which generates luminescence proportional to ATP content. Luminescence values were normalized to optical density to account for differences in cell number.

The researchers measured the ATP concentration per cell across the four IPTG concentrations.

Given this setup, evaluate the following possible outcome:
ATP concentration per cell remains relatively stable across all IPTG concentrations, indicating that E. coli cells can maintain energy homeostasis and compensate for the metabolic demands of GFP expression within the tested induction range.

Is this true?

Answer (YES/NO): NO